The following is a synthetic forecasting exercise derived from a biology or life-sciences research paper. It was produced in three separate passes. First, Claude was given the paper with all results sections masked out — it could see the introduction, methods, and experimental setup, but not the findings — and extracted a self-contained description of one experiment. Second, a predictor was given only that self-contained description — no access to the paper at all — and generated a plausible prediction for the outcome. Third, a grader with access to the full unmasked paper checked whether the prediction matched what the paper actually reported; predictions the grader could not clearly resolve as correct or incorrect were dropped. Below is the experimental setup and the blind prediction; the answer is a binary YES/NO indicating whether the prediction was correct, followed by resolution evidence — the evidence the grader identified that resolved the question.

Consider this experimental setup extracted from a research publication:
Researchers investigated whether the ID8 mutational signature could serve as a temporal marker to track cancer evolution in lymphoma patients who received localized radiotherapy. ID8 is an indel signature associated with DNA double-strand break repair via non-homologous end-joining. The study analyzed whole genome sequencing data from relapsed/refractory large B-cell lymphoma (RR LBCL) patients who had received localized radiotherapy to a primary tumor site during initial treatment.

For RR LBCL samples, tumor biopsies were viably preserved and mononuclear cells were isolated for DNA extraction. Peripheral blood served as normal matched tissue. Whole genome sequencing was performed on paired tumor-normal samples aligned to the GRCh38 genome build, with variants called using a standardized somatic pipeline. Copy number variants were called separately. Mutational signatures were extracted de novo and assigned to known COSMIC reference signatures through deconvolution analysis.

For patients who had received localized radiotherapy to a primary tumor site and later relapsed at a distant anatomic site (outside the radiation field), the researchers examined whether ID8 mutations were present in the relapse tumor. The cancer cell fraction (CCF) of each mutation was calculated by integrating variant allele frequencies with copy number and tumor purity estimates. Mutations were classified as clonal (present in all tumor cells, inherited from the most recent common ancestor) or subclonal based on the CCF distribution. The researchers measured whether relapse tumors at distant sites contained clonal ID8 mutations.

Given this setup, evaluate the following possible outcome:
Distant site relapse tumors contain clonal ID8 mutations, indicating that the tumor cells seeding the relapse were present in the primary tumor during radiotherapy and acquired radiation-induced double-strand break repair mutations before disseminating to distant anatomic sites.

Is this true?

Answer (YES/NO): YES